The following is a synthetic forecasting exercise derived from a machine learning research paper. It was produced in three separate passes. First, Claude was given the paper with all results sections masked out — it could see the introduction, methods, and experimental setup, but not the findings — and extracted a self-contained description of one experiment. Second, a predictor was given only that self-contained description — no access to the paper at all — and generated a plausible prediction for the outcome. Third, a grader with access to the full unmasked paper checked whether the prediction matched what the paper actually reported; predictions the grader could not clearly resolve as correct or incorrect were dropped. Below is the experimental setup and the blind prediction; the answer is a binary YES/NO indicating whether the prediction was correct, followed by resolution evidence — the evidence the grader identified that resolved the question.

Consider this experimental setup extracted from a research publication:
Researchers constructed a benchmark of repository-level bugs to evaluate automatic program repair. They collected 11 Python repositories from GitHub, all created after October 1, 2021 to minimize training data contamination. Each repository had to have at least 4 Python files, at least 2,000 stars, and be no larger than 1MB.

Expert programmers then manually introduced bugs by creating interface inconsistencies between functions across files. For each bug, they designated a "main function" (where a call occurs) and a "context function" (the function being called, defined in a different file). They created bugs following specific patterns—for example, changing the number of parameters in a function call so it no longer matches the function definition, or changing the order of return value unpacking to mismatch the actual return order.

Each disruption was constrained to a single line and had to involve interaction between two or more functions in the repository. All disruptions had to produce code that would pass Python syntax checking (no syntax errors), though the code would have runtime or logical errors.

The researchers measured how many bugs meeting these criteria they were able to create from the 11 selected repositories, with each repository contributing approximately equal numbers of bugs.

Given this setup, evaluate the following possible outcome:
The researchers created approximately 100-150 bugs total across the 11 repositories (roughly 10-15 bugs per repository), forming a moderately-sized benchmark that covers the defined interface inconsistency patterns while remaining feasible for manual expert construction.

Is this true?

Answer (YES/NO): YES